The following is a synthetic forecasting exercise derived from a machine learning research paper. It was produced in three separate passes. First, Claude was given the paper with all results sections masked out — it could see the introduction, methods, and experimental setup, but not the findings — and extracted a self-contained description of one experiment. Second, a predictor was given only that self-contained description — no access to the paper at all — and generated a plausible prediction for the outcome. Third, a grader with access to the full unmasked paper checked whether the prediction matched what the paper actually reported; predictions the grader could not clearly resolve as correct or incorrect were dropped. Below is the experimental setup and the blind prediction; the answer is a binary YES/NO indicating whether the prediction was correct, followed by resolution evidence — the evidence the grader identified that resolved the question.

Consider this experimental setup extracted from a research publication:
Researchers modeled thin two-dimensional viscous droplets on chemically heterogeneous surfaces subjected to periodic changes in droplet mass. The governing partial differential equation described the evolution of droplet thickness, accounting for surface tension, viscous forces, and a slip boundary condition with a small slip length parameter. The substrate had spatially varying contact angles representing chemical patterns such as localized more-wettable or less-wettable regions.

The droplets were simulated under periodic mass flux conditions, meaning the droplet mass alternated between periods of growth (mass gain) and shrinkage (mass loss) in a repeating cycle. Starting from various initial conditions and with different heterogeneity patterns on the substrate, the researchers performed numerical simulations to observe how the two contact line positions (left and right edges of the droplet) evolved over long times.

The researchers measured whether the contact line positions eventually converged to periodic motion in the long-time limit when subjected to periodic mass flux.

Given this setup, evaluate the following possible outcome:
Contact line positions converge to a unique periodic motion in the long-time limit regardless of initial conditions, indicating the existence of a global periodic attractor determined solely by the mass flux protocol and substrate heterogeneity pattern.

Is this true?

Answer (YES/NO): NO